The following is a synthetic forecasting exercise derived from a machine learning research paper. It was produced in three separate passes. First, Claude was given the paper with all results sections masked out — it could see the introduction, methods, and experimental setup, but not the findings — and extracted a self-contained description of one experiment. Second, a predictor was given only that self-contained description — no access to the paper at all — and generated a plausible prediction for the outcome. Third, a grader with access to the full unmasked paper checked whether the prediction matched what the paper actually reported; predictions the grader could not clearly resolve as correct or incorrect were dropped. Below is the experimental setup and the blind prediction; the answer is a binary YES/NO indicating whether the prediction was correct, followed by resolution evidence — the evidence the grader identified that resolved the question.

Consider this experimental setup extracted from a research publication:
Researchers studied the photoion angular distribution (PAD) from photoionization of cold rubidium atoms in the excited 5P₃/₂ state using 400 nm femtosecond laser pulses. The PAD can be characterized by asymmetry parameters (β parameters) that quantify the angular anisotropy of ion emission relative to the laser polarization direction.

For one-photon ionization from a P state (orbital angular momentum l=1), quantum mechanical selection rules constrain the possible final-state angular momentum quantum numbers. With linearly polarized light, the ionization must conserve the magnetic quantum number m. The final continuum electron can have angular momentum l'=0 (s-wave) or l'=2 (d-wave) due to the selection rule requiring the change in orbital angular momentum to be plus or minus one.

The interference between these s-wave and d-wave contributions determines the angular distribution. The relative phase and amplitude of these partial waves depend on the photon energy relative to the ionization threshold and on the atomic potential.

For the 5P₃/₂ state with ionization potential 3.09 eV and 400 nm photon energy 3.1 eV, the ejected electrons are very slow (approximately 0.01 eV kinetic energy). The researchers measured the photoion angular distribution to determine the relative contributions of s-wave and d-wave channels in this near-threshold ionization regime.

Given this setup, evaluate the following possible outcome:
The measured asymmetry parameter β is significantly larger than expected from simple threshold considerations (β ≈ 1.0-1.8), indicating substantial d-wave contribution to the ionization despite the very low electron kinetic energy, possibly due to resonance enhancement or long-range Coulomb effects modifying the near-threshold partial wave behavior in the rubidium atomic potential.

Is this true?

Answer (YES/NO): NO